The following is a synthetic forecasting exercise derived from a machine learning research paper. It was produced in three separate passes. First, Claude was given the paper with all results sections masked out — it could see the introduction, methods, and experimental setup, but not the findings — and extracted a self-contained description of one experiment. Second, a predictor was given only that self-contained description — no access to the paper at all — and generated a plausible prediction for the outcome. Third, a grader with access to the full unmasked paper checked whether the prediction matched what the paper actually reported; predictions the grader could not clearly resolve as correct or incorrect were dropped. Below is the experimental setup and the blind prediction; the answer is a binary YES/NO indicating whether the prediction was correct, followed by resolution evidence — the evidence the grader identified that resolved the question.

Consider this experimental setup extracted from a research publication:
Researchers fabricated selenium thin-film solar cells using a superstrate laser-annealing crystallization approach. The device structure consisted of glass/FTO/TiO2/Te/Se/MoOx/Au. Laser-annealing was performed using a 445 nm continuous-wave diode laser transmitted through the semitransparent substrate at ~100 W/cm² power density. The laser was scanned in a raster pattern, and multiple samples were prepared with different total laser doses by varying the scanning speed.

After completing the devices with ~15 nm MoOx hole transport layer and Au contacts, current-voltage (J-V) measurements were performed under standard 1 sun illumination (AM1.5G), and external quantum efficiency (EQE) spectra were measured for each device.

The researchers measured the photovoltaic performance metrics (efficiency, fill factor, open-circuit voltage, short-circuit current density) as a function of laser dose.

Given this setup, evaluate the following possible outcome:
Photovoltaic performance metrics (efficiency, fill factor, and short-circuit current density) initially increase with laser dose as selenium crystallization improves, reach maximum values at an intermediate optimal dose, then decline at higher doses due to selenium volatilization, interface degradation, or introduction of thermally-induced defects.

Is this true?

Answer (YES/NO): NO